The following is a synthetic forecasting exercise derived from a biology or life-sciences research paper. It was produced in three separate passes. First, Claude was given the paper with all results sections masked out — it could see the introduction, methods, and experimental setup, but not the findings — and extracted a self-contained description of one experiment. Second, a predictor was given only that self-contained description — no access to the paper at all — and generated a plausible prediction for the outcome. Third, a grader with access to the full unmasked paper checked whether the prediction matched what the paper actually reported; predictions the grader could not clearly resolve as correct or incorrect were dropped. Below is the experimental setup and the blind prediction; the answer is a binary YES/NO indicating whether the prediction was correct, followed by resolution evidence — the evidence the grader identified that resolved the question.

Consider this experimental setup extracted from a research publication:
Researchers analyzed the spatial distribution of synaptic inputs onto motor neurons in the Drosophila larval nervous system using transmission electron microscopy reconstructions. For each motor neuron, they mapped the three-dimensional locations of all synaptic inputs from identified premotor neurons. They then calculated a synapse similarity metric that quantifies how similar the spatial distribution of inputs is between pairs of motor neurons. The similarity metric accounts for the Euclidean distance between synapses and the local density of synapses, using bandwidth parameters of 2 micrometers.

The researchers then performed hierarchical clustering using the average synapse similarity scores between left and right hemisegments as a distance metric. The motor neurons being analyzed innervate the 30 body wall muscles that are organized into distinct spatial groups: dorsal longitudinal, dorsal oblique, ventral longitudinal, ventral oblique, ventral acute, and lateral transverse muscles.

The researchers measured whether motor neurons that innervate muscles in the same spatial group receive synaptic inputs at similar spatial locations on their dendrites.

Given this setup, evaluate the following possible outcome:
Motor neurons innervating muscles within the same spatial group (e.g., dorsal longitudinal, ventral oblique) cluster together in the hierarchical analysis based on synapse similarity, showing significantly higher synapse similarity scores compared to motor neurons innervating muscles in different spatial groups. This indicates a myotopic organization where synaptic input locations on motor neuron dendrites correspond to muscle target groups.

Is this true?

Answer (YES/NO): NO